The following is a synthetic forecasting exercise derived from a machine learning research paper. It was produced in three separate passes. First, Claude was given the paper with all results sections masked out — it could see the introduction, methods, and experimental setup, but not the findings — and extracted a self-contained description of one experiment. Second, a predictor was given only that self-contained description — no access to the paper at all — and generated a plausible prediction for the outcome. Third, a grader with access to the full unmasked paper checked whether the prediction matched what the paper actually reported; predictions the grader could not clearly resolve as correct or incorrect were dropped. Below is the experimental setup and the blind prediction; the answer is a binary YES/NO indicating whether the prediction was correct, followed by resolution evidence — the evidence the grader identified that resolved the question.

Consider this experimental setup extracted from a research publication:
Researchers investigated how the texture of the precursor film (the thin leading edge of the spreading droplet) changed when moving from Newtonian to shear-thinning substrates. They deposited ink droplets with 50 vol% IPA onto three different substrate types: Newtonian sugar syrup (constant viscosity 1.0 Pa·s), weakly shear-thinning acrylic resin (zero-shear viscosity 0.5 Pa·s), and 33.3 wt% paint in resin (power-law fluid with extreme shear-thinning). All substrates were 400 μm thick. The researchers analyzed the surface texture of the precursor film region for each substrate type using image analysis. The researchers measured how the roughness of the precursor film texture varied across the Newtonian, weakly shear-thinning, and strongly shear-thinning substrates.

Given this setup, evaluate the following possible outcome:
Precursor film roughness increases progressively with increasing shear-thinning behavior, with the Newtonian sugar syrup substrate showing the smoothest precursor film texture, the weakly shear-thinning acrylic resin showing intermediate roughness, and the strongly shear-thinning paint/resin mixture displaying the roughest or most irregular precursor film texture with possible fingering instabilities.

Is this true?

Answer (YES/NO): YES